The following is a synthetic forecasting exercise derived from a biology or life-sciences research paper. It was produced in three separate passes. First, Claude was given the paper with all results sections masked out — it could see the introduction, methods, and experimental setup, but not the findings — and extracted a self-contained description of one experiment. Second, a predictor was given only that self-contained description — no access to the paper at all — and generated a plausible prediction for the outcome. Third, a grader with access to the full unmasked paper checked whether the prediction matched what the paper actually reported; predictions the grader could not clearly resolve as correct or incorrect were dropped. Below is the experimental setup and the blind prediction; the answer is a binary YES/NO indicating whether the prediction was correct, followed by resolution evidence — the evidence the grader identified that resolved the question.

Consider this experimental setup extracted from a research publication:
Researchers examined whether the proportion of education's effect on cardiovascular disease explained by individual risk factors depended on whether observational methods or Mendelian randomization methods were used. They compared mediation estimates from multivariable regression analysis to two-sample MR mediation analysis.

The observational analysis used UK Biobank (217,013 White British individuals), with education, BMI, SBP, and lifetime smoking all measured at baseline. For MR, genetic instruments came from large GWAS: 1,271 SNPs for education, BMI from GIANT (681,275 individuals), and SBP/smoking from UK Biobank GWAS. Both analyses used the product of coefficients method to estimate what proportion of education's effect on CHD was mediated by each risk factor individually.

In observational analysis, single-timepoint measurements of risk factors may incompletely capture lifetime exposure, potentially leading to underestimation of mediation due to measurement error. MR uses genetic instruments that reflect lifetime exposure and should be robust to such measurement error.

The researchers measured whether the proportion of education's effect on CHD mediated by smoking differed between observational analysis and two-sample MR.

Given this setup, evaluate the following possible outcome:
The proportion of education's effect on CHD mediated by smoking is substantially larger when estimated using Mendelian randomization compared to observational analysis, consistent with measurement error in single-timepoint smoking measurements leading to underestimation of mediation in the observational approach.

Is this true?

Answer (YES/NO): YES